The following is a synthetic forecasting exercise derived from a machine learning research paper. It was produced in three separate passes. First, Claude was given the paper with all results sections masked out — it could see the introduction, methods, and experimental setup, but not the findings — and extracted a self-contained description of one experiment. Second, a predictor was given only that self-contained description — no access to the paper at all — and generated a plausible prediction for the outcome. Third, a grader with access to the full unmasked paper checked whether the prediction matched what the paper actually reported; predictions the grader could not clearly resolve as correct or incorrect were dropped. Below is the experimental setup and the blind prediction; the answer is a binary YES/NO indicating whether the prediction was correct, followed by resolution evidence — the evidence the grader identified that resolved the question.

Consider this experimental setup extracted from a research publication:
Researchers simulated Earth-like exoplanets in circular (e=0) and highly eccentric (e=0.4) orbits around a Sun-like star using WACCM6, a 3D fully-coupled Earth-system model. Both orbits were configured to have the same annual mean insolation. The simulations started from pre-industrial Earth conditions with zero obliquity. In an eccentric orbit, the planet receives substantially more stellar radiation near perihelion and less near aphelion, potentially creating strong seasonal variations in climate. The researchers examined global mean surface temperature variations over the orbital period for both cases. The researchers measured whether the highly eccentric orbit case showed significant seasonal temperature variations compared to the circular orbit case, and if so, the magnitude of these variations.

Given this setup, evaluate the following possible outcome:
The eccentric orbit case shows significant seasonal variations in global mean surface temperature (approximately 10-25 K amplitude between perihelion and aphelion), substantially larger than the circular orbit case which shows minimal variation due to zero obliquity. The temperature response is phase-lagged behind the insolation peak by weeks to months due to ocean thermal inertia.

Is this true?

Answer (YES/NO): YES